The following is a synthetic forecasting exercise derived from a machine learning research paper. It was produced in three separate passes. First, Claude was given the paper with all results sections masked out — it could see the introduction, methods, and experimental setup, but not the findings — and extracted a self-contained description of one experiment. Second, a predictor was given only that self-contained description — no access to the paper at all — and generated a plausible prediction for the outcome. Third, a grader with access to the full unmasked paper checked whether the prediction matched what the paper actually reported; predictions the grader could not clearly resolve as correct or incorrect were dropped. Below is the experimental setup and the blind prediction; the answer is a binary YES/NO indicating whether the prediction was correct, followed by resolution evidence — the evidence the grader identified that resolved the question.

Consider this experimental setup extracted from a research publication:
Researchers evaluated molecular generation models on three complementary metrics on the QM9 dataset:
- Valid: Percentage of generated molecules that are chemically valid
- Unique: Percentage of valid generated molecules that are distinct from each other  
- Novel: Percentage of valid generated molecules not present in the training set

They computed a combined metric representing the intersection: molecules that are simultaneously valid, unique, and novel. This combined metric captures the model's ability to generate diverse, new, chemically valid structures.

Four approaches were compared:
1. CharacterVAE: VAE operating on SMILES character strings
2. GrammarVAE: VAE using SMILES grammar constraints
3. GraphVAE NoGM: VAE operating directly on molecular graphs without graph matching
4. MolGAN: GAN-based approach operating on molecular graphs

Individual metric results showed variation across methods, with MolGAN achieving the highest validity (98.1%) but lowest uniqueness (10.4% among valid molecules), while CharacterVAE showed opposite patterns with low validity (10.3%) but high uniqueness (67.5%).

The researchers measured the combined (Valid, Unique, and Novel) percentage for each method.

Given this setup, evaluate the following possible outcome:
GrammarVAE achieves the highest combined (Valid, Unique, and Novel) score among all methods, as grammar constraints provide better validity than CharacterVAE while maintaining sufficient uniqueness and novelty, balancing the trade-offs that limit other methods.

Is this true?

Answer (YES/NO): NO